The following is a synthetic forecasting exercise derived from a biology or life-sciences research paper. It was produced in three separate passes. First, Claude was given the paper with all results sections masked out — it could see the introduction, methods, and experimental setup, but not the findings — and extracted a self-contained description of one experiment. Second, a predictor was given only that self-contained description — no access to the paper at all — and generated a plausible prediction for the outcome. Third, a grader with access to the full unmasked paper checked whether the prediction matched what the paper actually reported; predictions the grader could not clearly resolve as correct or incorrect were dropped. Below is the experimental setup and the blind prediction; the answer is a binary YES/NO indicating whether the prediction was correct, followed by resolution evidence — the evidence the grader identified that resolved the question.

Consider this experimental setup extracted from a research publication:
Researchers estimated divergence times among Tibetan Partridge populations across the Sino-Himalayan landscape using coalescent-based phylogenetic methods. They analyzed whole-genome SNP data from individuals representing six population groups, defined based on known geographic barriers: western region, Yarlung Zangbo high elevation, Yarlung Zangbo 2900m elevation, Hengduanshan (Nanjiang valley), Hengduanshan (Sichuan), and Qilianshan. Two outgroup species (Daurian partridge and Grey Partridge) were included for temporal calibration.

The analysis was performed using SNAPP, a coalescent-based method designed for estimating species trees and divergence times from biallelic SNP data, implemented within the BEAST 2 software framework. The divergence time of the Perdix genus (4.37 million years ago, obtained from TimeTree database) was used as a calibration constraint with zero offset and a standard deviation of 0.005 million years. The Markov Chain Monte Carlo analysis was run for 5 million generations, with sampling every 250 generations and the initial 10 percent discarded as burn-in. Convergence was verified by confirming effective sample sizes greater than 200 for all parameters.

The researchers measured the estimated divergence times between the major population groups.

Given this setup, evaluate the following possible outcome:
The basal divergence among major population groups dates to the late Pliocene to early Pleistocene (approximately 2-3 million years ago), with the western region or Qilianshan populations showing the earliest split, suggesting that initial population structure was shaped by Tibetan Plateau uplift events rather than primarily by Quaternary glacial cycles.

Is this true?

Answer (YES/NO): NO